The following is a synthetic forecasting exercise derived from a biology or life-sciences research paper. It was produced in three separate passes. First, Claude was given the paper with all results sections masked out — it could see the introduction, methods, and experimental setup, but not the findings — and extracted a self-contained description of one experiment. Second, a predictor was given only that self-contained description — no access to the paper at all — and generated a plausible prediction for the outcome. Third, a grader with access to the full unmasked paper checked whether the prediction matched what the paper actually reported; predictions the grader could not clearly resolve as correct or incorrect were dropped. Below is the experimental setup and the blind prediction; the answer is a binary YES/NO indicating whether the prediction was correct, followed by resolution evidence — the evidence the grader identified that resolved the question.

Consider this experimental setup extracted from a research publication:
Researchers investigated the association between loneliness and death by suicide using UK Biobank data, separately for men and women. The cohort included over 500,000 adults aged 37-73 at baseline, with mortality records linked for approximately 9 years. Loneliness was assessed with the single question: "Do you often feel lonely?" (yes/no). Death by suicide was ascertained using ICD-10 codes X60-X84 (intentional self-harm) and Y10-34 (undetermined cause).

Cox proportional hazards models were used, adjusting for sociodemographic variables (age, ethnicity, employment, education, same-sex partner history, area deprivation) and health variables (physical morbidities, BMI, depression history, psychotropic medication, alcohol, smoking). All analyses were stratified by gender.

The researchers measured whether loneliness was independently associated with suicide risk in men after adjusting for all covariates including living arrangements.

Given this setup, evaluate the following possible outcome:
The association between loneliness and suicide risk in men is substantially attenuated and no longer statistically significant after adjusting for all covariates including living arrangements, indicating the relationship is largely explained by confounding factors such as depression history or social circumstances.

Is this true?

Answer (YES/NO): NO